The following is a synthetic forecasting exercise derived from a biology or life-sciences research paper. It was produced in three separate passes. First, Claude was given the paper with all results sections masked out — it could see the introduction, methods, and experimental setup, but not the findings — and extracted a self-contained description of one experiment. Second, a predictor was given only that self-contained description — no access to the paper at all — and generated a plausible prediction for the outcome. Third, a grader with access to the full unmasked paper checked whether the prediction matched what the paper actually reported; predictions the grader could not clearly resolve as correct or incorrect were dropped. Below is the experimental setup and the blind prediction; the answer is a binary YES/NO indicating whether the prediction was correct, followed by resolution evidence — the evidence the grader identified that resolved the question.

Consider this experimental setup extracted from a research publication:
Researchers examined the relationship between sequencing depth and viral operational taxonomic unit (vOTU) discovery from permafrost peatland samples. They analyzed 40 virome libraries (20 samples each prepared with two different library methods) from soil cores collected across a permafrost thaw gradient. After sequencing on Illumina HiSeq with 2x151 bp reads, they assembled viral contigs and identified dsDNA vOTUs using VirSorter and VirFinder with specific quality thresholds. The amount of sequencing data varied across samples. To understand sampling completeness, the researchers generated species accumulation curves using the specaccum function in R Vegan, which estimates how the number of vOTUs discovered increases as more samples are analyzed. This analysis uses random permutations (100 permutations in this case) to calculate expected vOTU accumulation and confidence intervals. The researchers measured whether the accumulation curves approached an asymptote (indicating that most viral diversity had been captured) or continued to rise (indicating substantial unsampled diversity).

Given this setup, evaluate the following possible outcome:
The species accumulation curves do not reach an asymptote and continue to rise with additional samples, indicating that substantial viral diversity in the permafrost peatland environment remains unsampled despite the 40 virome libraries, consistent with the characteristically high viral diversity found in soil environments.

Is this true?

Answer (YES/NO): NO